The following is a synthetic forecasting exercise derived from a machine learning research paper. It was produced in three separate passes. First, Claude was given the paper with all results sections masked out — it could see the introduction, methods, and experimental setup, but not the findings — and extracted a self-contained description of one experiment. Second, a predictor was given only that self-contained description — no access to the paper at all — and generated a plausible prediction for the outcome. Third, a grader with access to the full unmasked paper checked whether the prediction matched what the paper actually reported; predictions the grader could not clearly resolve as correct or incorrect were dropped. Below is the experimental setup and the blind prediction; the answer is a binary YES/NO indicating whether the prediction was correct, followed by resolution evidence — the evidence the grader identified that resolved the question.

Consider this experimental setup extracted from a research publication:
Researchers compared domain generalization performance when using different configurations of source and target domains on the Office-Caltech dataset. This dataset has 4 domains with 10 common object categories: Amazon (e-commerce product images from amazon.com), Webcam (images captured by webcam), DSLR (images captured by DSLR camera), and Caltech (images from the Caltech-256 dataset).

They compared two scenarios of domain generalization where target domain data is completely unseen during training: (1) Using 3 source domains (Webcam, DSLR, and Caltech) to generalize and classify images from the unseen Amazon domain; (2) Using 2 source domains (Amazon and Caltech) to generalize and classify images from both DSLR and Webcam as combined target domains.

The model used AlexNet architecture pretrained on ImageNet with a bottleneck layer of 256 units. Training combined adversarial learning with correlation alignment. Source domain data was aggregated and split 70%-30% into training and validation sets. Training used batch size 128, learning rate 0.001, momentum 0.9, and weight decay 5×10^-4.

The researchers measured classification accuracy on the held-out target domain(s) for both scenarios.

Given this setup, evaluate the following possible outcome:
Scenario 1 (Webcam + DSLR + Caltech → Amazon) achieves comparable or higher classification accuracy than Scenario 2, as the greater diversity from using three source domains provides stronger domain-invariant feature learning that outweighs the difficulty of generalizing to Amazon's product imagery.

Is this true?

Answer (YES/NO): YES